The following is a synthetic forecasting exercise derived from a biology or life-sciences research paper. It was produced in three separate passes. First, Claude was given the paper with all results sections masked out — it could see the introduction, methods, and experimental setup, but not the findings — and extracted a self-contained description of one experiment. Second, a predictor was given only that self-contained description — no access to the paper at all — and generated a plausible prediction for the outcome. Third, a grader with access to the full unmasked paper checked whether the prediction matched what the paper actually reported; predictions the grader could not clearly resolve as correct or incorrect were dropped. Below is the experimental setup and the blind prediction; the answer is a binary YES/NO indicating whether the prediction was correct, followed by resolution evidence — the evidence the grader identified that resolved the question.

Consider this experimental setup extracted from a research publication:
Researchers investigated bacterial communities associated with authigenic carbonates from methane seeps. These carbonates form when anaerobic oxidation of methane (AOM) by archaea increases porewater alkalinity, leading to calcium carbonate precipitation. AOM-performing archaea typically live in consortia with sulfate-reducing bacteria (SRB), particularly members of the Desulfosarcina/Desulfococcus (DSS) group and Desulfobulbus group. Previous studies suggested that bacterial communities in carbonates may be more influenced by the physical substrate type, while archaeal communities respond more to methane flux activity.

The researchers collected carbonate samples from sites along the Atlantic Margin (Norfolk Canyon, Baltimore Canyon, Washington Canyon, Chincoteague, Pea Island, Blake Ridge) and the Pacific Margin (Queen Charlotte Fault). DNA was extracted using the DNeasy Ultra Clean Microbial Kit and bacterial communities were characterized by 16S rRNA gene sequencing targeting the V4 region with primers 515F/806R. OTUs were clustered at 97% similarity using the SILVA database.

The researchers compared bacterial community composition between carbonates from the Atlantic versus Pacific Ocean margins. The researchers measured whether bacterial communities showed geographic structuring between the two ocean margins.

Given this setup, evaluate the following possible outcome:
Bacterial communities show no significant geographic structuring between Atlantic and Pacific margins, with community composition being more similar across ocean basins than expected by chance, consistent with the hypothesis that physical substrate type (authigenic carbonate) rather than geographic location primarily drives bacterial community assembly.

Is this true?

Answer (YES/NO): NO